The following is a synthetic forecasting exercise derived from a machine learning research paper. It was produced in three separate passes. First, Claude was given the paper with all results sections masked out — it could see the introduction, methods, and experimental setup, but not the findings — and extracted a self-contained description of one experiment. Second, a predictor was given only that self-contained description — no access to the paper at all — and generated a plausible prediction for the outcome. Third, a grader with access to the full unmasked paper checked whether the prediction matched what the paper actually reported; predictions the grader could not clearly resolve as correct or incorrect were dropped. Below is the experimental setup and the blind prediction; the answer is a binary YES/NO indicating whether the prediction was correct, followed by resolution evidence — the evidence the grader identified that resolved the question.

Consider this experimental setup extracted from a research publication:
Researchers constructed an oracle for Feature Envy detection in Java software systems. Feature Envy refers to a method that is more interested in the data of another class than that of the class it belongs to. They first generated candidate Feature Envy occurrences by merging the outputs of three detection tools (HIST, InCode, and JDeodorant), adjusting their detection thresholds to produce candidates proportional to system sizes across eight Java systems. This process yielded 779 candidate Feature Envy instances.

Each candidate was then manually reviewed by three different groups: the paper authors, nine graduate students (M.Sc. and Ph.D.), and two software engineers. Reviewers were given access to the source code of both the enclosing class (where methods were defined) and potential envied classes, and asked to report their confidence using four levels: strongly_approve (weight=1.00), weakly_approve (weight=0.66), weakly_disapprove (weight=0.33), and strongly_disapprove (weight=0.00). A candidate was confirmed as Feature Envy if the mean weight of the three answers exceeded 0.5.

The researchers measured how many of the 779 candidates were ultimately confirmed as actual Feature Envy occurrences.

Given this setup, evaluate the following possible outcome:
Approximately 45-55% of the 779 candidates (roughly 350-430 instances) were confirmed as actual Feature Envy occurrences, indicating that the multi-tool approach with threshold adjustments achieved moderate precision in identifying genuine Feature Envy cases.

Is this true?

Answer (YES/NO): NO